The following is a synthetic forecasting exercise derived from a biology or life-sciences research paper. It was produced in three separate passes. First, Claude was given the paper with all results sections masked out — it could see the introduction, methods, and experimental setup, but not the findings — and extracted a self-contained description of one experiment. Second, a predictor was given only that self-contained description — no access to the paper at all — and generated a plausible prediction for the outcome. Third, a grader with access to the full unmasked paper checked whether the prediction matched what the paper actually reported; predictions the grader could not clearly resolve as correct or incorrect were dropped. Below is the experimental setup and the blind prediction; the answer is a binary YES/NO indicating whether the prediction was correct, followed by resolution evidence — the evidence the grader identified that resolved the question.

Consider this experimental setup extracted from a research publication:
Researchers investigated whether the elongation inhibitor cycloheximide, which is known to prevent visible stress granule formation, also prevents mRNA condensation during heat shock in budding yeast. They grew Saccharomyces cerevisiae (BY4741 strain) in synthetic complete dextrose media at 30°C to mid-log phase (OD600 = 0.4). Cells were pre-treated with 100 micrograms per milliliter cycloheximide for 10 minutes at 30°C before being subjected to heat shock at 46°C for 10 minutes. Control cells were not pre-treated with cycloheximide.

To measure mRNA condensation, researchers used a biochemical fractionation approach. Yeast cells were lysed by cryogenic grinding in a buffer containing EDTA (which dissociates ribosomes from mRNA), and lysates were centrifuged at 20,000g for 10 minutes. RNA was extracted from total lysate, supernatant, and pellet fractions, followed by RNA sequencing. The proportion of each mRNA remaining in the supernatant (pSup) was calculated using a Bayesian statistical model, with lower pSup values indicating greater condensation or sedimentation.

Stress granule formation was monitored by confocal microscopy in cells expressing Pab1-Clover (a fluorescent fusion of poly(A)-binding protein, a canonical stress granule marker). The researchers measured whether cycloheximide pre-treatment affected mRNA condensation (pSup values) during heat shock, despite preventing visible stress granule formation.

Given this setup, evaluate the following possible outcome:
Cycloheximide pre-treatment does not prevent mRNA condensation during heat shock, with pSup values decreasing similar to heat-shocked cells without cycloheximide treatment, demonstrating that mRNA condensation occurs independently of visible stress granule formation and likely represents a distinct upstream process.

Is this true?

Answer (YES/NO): NO